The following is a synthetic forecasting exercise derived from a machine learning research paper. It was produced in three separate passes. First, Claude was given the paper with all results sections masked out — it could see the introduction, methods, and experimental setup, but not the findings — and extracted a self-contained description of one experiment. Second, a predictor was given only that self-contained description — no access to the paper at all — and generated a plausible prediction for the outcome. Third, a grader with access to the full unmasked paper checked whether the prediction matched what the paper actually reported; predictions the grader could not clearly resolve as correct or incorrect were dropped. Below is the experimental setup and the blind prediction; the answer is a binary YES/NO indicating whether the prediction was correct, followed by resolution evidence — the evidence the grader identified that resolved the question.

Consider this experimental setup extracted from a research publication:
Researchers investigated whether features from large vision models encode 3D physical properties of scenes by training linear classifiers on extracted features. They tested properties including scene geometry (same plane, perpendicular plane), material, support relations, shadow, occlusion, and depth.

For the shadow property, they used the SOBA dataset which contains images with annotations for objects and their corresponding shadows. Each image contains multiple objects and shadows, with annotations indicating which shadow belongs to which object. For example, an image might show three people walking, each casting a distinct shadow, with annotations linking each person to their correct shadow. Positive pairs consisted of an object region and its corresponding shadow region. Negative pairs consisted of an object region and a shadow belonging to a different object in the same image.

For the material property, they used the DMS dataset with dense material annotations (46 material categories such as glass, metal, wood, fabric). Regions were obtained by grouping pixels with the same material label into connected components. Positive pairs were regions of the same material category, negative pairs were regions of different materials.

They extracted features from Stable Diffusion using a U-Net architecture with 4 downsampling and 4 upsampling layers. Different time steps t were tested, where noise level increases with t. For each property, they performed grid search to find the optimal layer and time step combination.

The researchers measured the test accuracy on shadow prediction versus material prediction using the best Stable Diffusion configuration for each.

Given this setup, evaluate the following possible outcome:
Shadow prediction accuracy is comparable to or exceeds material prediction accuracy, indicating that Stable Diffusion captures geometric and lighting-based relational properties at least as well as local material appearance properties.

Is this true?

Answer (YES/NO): YES